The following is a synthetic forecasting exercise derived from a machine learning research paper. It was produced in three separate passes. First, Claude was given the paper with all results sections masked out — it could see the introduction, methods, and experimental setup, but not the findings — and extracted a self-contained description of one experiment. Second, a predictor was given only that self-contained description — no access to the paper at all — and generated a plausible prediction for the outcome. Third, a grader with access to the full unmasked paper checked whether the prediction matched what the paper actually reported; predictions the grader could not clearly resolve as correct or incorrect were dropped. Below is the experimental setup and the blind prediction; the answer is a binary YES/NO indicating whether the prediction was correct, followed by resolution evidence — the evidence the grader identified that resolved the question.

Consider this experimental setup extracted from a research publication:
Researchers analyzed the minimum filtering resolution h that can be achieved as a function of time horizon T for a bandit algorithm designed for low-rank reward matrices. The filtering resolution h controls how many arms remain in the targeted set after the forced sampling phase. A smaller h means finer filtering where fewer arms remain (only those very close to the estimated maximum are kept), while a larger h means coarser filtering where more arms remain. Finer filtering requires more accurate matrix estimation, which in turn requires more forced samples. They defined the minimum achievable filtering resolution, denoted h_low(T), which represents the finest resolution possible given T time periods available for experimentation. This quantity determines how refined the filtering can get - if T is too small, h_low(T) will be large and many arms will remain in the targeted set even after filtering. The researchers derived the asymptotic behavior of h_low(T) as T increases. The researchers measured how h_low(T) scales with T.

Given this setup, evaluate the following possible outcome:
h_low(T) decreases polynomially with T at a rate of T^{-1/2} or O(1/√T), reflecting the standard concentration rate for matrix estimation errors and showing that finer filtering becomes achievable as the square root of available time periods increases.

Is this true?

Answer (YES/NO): YES